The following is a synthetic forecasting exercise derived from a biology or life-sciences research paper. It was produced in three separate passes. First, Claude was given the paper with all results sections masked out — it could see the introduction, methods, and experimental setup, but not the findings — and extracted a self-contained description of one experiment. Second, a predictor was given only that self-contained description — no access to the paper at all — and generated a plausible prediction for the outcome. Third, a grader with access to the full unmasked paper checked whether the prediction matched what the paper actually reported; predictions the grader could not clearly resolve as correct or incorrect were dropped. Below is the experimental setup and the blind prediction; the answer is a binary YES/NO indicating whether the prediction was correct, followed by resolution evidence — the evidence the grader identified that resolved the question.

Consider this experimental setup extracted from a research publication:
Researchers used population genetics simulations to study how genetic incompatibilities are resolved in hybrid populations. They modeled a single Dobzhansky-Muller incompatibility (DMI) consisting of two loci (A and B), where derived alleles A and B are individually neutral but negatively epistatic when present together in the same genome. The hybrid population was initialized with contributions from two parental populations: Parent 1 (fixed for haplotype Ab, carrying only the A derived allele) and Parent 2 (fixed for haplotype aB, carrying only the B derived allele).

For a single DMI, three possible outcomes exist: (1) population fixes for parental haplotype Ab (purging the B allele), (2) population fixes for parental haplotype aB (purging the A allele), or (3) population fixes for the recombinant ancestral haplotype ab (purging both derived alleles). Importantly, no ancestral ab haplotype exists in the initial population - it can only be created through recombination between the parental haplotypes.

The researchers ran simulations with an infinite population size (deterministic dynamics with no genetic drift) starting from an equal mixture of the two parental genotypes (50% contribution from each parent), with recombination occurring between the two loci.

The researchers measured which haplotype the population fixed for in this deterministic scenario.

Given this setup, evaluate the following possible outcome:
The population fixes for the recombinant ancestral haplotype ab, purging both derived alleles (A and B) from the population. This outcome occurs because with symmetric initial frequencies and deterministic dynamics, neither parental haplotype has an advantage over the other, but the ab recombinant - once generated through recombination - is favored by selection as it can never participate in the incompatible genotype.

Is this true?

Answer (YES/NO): NO